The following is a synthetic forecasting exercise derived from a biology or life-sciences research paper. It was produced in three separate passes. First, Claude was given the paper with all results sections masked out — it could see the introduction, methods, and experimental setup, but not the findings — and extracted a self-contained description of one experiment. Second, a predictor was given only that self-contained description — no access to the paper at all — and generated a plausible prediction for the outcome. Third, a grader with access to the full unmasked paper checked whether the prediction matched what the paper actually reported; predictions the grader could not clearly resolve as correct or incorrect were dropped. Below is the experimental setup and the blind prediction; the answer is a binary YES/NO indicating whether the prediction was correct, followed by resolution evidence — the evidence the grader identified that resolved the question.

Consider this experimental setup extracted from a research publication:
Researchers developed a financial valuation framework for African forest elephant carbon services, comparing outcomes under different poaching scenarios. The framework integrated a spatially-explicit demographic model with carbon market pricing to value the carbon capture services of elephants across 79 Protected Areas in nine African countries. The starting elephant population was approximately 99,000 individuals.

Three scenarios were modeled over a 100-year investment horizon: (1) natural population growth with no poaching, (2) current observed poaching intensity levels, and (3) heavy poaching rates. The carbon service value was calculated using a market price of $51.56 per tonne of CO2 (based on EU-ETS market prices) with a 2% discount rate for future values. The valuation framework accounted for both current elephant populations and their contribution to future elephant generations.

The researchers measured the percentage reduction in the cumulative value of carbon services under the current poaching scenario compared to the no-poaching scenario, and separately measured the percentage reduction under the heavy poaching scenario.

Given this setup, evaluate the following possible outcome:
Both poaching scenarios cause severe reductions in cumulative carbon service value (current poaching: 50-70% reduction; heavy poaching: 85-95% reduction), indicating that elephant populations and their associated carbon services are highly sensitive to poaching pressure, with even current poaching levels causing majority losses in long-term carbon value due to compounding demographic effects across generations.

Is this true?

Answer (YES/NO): NO